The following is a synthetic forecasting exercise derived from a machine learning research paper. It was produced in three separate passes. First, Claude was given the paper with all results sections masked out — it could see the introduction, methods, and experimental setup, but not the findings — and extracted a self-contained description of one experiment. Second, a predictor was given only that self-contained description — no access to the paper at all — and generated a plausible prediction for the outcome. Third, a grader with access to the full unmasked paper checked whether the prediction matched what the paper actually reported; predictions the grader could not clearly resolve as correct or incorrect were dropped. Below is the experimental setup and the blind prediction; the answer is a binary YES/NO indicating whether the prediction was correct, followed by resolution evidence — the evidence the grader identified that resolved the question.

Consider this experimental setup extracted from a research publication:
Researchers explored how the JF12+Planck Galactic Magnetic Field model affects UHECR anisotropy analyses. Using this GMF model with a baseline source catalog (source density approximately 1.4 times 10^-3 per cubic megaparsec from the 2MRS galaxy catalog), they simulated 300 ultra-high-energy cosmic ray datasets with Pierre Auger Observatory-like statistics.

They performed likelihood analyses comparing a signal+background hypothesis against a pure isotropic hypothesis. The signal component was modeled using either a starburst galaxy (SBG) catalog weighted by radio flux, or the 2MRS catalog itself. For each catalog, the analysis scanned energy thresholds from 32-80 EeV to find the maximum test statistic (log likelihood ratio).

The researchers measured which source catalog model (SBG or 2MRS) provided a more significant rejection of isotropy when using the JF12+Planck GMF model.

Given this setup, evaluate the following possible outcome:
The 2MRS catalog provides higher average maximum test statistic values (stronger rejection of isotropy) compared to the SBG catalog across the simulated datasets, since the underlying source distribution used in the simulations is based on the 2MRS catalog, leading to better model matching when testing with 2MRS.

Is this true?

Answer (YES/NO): YES